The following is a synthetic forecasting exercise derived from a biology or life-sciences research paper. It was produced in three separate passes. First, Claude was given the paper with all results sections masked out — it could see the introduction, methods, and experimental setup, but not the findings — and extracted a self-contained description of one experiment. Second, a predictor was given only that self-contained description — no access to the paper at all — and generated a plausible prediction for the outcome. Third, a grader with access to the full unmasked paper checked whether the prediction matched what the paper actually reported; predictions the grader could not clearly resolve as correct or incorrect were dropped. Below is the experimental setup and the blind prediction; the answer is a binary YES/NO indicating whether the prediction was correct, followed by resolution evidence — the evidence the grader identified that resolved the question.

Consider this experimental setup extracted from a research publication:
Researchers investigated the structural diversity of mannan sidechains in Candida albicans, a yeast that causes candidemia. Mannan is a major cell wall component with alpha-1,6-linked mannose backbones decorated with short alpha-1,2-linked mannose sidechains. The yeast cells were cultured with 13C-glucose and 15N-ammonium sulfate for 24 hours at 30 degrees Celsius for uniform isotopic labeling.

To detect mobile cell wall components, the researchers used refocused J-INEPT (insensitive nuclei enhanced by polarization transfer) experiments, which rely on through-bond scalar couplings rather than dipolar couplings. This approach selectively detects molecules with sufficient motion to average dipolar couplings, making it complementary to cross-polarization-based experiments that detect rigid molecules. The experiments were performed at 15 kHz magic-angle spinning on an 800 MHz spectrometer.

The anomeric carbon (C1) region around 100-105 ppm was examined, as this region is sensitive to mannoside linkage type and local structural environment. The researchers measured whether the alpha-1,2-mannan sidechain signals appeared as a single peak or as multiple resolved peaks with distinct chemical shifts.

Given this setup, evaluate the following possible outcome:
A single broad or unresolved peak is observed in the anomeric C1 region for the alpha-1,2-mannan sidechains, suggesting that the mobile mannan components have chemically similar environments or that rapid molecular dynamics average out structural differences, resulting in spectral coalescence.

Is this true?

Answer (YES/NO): NO